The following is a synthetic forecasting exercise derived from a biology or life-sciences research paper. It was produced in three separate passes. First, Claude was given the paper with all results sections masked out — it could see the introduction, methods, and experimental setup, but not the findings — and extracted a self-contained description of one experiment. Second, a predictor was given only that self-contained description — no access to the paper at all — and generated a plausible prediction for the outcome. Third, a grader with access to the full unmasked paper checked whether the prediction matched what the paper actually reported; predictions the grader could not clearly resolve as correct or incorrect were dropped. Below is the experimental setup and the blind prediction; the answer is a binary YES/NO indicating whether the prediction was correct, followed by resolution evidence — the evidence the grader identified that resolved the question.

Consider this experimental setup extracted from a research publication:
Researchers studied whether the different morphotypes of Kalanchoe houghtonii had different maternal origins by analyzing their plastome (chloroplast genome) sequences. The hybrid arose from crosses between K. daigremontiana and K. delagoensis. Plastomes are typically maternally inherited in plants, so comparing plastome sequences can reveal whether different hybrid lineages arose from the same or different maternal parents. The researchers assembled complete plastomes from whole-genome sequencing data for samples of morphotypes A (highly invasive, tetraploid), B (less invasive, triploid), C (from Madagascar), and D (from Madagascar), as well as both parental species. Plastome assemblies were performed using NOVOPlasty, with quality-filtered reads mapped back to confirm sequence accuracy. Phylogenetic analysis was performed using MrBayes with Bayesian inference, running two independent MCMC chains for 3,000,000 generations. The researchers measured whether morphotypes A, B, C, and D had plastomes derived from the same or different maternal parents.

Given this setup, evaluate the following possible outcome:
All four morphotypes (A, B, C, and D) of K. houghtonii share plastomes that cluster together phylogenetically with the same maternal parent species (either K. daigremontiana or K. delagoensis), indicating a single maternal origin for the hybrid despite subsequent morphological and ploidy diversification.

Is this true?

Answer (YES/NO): NO